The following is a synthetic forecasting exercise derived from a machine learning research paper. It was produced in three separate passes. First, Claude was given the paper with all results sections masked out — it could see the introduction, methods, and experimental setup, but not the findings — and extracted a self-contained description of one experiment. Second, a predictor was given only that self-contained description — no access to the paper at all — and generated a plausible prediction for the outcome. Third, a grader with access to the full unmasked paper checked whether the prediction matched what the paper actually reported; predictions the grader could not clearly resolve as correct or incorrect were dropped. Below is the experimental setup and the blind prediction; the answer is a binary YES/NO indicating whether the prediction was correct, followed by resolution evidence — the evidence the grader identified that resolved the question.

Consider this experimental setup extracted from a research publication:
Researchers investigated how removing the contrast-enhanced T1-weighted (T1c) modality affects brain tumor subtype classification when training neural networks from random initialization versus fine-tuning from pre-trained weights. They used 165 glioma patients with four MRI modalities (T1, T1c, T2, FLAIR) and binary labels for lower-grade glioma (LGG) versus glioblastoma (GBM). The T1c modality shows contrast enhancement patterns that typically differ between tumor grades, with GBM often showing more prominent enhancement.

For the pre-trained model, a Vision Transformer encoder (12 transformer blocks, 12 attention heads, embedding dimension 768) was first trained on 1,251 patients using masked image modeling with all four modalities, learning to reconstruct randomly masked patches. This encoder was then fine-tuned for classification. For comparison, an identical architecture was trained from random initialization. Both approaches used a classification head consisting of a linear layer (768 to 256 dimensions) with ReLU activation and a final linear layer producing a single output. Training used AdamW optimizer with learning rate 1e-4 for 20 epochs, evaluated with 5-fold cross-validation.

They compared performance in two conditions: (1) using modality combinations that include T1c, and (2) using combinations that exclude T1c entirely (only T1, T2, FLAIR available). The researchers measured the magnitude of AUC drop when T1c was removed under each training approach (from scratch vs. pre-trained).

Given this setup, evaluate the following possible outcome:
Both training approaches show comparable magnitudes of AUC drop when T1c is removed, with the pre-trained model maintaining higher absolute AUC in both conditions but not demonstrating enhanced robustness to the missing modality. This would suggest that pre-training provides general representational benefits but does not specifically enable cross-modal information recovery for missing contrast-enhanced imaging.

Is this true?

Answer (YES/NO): NO